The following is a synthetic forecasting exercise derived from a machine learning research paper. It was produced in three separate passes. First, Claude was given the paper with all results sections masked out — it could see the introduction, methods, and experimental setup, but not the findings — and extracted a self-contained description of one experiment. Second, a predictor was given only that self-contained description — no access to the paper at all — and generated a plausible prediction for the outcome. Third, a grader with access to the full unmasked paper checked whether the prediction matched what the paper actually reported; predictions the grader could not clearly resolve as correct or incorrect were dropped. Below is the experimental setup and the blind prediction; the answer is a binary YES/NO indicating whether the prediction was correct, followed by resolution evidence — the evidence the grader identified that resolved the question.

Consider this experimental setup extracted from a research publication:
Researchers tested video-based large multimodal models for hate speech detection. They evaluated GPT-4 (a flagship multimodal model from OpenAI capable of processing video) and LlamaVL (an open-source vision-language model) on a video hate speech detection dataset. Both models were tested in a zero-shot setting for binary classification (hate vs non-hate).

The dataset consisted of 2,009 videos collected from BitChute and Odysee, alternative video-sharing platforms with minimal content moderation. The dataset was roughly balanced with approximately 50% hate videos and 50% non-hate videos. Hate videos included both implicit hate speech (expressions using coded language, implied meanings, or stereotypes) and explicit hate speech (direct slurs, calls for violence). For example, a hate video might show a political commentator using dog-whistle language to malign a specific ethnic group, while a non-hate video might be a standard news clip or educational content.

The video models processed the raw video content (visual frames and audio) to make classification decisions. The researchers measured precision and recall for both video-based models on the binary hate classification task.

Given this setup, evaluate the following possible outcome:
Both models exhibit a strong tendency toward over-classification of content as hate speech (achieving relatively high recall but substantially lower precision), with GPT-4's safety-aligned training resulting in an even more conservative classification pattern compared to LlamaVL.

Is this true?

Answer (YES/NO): NO